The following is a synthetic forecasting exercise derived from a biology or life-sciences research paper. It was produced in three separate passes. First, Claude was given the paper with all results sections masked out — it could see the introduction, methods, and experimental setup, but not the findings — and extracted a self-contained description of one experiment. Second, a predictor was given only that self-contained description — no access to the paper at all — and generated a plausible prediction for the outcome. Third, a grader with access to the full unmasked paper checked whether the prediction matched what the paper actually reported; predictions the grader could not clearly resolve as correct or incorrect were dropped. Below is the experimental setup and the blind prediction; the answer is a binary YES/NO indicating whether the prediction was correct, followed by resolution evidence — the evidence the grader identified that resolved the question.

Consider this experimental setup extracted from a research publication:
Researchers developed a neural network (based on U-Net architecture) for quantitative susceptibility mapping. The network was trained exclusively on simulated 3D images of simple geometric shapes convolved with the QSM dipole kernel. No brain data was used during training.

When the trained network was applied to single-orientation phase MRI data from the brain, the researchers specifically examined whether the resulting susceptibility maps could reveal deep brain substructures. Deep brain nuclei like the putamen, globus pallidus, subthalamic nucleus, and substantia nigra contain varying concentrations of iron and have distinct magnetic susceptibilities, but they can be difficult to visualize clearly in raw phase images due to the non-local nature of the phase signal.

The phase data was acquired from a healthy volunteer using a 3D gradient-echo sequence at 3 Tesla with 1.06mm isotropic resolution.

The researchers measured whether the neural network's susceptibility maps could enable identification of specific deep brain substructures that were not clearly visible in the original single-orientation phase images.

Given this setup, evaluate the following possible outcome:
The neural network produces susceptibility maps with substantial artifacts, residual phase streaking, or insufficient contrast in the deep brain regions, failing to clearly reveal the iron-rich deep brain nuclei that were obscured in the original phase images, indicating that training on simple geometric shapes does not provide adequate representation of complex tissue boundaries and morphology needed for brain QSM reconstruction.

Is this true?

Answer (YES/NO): NO